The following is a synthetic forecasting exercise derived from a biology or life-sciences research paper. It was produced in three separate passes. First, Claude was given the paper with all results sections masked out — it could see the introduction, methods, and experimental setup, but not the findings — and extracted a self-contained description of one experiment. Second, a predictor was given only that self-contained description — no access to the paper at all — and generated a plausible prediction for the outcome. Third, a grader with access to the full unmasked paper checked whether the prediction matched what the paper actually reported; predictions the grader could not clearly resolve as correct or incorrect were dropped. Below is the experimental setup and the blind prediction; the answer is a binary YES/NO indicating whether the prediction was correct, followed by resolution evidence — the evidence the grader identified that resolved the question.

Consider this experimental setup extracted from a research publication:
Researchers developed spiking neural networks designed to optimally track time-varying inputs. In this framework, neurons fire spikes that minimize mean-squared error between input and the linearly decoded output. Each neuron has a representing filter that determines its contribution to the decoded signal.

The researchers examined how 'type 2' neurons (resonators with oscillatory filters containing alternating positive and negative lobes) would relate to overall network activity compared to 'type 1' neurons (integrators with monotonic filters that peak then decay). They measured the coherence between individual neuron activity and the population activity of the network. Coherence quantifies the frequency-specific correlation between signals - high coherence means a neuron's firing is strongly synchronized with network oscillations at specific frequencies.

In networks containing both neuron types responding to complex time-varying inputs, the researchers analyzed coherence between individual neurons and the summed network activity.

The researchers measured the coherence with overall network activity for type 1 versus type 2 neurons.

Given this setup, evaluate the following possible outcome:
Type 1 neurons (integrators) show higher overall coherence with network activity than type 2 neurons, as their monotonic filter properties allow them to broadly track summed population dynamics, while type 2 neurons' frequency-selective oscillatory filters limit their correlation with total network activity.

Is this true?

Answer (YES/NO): NO